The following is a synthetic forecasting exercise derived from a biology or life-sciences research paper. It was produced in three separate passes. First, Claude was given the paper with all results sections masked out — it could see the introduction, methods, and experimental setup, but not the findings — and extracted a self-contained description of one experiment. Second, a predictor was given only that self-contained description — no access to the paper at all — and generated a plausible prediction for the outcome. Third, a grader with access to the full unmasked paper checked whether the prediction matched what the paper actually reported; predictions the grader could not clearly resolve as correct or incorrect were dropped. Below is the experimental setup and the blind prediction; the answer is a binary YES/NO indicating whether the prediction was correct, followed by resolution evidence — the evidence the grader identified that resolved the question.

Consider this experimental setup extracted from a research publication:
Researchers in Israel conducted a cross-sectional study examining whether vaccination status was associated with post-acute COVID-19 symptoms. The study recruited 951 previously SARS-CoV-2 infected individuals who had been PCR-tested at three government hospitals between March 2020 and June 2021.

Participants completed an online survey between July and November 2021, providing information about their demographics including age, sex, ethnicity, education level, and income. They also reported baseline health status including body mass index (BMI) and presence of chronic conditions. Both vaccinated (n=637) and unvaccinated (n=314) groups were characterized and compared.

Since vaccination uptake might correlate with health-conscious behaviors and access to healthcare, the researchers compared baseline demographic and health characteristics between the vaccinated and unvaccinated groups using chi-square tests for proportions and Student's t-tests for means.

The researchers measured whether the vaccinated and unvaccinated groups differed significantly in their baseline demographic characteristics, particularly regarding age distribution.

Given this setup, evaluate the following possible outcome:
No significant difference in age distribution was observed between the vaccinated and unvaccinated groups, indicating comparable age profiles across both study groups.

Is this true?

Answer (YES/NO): NO